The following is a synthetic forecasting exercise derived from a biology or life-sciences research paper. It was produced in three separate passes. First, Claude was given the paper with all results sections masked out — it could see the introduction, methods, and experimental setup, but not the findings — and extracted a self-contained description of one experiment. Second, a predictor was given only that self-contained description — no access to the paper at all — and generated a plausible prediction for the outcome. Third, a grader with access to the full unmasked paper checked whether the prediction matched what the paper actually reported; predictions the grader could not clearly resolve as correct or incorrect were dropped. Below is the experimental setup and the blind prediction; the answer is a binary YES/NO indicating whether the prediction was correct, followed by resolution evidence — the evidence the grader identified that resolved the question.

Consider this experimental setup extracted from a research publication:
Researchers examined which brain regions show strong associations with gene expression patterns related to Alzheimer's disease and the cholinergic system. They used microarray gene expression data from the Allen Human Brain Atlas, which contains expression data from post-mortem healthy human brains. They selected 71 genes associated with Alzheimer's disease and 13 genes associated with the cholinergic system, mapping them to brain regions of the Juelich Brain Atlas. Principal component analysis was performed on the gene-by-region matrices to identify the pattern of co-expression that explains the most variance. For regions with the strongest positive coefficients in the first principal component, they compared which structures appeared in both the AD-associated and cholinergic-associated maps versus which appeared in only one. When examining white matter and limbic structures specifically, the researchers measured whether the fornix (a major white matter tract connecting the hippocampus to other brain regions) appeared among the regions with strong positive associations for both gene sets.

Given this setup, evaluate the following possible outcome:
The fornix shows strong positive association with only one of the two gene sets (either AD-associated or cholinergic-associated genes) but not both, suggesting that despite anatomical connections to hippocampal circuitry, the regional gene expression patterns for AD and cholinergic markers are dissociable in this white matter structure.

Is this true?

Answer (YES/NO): NO